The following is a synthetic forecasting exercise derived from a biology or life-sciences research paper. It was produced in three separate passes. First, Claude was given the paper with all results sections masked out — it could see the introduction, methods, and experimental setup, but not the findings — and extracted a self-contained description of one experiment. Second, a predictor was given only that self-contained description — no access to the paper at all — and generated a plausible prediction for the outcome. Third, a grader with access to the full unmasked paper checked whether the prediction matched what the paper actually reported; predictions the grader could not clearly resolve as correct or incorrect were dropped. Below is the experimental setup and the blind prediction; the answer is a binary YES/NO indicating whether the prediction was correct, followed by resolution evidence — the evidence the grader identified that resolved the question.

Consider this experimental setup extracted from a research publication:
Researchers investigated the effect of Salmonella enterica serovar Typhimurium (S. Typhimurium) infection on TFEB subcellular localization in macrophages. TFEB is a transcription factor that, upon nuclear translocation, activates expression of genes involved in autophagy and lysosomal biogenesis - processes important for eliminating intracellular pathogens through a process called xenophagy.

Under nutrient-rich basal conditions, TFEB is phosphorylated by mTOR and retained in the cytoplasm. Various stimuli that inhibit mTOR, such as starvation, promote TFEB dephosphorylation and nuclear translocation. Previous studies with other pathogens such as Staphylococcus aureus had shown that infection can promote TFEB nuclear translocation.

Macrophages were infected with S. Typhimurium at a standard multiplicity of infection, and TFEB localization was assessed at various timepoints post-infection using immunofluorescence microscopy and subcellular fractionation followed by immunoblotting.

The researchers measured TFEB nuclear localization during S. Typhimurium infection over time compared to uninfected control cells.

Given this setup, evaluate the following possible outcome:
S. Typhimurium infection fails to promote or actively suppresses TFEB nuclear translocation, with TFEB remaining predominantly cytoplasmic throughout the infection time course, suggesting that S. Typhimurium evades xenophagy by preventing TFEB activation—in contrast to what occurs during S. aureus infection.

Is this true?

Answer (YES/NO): YES